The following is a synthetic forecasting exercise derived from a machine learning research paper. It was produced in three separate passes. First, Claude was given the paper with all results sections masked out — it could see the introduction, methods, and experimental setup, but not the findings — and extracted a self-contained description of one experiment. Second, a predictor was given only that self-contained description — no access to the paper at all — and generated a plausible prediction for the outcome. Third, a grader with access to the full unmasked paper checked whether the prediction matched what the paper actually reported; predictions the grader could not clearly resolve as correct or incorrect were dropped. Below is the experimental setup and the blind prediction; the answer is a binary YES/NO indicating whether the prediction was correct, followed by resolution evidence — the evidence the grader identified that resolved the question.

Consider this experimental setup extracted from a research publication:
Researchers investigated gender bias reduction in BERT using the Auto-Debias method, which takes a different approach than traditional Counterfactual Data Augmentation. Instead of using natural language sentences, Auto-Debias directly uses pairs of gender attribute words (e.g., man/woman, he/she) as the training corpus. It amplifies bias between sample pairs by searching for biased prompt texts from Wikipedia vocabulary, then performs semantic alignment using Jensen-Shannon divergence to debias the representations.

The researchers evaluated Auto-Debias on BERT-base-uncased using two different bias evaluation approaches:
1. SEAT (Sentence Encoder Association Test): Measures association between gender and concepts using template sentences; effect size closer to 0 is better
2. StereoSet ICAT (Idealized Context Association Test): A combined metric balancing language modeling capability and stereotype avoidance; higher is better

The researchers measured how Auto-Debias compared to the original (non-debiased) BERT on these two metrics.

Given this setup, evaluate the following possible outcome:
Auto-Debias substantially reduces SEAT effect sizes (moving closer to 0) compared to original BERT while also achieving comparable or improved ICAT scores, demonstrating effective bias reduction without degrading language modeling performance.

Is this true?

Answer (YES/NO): NO